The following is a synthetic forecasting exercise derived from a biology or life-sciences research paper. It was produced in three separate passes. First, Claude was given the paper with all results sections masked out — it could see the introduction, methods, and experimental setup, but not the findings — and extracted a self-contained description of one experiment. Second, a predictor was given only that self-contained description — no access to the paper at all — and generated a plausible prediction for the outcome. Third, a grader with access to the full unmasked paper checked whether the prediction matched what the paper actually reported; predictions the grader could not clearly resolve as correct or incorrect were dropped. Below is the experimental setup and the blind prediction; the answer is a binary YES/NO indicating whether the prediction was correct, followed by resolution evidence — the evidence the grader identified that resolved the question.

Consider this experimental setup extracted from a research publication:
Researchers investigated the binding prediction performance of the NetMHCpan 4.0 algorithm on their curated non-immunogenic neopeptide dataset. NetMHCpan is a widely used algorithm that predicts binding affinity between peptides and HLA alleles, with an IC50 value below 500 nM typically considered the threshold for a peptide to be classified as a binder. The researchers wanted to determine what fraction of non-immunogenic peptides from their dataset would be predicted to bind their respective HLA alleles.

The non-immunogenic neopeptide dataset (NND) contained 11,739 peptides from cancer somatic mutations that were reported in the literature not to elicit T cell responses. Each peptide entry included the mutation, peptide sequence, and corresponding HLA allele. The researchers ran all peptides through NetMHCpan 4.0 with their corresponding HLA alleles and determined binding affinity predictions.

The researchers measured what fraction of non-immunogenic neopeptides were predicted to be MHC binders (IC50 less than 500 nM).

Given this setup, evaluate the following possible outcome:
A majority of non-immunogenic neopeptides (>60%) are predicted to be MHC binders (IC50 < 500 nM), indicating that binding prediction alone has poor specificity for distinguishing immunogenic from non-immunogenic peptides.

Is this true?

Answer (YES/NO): NO